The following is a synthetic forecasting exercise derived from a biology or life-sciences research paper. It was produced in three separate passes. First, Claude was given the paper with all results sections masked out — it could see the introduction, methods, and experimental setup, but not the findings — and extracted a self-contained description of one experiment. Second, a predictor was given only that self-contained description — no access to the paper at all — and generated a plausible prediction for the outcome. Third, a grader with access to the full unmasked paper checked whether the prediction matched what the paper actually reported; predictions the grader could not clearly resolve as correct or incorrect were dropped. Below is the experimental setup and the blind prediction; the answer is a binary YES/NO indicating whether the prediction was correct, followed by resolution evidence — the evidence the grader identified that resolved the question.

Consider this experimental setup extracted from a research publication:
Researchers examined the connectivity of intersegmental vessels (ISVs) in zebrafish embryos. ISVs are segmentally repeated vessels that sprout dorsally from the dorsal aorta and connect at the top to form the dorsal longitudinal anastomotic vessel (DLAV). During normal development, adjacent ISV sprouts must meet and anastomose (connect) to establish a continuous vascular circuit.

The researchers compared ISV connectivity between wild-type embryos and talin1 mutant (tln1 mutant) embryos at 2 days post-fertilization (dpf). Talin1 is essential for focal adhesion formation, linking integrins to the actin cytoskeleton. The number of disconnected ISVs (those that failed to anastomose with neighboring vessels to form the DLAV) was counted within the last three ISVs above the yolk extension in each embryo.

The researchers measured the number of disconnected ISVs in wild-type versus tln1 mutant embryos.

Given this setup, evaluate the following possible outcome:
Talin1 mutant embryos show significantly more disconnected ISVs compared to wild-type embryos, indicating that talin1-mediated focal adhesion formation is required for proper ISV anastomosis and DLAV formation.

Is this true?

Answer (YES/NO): YES